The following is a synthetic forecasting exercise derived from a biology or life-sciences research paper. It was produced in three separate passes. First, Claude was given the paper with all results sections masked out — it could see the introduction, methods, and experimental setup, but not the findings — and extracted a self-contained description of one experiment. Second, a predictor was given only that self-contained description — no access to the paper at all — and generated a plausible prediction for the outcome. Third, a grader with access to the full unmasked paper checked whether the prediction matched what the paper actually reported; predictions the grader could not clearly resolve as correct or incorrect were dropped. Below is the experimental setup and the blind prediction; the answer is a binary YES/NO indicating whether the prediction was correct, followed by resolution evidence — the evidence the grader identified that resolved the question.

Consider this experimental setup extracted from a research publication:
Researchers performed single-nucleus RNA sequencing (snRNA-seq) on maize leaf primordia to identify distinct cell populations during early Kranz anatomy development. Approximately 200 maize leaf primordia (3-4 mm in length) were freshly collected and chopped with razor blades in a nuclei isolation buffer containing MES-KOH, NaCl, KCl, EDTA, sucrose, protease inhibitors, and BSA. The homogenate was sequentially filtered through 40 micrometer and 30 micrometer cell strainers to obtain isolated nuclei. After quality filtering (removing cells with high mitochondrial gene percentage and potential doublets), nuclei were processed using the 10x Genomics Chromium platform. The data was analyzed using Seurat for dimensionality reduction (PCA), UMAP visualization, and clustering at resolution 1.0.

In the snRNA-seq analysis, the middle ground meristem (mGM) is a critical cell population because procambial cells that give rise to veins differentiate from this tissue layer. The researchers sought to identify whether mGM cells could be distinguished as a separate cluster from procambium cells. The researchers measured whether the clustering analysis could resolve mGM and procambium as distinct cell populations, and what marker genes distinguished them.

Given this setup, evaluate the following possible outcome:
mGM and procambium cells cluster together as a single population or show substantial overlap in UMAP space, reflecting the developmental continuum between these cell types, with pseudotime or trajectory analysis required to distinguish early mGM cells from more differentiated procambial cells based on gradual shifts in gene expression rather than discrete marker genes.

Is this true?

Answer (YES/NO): NO